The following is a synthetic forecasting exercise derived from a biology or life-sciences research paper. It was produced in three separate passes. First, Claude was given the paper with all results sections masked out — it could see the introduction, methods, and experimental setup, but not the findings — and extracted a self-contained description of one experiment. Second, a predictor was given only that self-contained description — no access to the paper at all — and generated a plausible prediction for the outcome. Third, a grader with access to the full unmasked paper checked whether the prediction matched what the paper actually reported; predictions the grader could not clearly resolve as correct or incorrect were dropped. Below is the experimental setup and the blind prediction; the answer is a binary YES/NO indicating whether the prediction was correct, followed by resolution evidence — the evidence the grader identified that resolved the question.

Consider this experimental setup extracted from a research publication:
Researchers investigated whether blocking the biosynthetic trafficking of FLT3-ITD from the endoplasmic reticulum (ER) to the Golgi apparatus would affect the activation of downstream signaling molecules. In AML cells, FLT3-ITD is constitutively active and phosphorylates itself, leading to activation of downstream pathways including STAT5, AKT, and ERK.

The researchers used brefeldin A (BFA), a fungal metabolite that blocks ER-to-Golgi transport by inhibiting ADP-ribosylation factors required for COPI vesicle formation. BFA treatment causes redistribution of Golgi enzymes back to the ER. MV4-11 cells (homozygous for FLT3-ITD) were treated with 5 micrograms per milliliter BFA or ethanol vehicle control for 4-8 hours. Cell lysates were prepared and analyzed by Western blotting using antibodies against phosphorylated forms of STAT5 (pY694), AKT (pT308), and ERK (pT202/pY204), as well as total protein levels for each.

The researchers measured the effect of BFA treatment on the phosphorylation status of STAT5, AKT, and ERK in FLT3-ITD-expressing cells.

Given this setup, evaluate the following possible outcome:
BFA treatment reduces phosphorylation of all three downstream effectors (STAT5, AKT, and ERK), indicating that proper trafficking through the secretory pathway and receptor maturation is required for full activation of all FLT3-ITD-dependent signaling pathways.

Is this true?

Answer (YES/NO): NO